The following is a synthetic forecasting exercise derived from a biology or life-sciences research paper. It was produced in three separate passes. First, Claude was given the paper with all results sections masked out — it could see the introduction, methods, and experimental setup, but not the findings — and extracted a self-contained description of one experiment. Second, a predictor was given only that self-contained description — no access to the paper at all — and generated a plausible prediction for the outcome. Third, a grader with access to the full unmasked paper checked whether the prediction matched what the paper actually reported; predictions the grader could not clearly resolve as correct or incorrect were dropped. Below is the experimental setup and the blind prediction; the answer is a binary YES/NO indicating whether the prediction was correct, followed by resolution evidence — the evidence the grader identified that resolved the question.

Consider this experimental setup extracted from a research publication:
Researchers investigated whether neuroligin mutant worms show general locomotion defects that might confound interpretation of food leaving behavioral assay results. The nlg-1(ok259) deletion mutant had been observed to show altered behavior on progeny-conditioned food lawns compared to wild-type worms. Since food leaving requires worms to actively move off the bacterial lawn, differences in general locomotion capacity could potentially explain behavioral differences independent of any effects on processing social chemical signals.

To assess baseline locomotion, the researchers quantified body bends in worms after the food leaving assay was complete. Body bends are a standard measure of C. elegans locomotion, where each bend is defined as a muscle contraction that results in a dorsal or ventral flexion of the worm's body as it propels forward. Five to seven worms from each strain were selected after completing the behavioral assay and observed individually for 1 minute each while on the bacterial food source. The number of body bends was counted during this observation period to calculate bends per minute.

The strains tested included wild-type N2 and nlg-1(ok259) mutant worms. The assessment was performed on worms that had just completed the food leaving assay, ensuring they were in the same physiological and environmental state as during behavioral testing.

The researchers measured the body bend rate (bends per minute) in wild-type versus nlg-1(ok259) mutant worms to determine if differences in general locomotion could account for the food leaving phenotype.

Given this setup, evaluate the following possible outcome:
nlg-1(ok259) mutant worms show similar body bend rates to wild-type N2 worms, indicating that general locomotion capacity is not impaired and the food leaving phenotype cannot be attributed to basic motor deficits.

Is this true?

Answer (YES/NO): YES